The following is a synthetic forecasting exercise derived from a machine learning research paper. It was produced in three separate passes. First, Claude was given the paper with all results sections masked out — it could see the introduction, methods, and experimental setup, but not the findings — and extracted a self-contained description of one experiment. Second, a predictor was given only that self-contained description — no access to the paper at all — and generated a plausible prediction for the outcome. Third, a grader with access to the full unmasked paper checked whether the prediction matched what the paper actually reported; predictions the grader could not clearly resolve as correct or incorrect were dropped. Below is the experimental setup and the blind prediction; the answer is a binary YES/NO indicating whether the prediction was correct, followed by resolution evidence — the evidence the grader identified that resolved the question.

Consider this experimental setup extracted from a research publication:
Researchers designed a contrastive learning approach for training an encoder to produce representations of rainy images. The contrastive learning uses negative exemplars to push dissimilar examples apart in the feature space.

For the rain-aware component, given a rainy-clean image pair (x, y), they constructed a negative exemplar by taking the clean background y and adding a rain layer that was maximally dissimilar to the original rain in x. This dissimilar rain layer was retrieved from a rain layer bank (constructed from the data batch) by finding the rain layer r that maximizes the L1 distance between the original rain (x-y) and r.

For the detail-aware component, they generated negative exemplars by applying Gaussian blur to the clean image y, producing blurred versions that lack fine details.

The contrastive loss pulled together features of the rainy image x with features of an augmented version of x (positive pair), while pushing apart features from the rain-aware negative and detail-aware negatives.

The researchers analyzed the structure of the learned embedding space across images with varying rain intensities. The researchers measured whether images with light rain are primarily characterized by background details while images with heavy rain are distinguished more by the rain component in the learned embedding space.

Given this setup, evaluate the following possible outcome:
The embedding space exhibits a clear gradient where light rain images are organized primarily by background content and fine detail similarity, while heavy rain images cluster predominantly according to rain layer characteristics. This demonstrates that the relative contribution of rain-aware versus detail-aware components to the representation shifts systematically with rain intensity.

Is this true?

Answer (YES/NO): YES